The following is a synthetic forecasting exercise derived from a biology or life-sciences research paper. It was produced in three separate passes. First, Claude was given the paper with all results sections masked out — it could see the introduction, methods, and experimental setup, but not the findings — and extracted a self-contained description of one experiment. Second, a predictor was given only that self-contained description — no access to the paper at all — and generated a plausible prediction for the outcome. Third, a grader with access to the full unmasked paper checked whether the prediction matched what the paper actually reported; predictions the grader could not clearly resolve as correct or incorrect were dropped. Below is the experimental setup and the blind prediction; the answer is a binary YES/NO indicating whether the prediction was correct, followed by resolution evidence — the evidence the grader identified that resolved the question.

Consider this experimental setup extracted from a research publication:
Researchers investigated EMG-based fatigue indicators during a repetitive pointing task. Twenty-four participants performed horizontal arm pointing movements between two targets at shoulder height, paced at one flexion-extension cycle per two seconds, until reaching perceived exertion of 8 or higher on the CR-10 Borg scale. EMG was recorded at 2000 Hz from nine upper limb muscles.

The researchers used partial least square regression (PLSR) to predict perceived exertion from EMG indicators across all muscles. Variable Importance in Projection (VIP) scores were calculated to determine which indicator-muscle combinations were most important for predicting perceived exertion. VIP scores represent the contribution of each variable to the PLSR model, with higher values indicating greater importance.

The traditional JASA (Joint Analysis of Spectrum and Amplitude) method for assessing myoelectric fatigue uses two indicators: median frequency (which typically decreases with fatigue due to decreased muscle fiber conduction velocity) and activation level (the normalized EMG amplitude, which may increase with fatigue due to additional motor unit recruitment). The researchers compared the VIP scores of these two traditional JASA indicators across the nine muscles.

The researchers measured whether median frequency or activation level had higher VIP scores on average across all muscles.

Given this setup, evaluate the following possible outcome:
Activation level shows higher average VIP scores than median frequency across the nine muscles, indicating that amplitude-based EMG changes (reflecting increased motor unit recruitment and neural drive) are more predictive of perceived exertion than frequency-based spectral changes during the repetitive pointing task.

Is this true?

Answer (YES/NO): NO